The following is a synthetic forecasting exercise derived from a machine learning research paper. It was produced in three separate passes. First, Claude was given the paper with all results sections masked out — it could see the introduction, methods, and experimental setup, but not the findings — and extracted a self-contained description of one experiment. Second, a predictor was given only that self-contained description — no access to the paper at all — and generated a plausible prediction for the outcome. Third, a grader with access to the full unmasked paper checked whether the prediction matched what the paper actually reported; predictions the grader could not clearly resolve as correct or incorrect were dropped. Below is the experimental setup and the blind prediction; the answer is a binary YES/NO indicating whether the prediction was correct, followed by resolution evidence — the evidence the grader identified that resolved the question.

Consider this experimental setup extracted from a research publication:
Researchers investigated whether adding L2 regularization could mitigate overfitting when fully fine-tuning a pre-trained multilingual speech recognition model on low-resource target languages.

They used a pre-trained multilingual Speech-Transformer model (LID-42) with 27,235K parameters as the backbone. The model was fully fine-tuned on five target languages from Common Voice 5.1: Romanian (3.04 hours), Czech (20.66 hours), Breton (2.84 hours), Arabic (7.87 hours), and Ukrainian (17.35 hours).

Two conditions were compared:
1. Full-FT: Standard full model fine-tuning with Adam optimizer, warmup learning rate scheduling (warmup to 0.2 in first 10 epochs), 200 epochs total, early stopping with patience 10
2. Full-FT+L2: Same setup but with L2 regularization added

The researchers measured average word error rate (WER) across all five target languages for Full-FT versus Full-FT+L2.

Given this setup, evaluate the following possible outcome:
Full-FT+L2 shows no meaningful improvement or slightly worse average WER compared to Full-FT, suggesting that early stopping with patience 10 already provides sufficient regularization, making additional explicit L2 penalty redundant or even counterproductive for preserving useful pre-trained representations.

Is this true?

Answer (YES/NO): YES